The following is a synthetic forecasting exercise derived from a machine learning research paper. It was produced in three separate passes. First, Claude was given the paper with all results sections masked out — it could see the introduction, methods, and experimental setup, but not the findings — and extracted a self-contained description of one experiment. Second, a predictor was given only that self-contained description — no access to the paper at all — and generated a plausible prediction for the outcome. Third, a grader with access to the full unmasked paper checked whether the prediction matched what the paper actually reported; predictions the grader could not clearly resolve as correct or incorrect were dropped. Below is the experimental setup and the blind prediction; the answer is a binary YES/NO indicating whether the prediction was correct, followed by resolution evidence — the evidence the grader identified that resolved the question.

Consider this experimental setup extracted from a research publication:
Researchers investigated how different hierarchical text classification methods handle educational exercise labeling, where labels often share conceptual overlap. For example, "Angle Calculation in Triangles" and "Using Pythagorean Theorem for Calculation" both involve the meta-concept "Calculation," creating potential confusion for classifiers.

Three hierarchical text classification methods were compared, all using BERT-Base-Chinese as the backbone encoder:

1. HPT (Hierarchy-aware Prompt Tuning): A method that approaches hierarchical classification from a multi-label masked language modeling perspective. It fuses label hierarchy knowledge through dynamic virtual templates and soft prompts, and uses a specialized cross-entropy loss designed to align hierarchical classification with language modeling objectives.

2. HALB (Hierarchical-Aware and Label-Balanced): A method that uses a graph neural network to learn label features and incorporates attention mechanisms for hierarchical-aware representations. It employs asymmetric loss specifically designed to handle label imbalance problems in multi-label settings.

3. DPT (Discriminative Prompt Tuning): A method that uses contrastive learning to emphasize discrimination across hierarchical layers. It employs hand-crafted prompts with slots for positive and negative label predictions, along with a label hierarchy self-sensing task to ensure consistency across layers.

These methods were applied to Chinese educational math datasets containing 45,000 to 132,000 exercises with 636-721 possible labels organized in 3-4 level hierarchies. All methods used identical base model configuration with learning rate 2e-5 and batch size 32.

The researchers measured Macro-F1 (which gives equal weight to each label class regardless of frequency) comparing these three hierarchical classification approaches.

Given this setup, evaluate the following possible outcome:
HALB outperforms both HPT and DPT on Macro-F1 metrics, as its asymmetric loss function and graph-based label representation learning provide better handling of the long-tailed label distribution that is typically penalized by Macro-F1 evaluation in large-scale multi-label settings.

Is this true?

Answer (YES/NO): NO